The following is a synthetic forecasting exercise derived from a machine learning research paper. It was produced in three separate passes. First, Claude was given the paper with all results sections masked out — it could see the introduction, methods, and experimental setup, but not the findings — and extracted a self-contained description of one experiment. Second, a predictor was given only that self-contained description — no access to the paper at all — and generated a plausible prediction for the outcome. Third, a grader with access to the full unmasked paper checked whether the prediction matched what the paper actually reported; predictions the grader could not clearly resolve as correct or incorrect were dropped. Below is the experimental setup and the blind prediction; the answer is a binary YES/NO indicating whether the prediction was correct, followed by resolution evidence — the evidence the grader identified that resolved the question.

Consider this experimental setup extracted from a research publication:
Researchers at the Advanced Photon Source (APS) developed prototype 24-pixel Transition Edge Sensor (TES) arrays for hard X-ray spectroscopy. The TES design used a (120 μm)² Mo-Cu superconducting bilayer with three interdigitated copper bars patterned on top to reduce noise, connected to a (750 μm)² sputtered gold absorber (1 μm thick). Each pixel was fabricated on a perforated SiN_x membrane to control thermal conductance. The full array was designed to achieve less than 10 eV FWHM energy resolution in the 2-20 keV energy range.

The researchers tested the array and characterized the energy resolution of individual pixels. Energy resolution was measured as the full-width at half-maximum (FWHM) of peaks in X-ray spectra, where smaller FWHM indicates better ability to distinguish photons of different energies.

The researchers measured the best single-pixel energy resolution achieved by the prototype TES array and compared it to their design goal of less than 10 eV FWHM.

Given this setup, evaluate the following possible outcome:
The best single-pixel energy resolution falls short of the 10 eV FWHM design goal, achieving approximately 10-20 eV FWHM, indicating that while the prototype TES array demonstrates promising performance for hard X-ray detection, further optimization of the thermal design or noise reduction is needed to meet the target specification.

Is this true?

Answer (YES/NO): YES